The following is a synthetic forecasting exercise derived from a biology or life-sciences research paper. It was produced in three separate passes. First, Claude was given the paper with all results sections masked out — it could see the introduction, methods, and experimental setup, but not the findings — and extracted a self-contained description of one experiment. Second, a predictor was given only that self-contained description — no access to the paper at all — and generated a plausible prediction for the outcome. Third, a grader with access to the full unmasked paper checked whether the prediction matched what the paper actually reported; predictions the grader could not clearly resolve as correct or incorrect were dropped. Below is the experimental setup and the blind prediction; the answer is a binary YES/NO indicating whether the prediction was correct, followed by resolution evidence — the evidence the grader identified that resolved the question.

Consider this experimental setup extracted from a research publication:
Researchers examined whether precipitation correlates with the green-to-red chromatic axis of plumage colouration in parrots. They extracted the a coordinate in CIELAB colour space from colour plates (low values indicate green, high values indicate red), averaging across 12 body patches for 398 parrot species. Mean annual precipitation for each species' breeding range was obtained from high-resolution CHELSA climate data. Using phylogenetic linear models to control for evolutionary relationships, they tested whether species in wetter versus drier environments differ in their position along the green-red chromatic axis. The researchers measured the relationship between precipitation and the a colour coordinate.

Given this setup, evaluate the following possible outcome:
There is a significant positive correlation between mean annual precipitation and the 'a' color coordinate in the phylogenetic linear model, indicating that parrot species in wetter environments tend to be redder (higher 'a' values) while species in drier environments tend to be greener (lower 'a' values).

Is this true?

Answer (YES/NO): YES